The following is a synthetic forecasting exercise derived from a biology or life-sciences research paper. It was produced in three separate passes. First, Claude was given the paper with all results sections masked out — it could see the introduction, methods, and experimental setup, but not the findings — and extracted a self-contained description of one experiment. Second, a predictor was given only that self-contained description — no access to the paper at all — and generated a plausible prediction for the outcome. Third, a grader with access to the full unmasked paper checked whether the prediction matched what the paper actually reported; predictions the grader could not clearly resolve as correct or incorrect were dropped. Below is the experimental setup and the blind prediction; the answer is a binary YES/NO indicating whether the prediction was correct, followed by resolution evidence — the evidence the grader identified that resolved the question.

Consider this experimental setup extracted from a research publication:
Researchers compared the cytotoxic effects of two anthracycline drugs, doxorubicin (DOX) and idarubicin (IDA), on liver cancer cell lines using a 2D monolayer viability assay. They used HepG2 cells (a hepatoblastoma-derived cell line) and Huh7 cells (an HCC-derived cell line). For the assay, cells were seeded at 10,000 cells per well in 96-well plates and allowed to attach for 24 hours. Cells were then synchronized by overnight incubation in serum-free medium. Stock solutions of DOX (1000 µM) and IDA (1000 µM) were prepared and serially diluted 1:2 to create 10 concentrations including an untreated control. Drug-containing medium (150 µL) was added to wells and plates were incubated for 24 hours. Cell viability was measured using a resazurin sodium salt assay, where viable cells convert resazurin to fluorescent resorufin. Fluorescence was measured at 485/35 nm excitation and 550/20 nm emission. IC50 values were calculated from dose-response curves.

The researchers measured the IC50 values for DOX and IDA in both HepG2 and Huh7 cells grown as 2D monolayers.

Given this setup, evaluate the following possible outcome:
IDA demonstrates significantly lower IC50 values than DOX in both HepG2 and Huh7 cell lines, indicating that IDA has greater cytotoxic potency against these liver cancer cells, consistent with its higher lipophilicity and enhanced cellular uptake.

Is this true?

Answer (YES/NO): YES